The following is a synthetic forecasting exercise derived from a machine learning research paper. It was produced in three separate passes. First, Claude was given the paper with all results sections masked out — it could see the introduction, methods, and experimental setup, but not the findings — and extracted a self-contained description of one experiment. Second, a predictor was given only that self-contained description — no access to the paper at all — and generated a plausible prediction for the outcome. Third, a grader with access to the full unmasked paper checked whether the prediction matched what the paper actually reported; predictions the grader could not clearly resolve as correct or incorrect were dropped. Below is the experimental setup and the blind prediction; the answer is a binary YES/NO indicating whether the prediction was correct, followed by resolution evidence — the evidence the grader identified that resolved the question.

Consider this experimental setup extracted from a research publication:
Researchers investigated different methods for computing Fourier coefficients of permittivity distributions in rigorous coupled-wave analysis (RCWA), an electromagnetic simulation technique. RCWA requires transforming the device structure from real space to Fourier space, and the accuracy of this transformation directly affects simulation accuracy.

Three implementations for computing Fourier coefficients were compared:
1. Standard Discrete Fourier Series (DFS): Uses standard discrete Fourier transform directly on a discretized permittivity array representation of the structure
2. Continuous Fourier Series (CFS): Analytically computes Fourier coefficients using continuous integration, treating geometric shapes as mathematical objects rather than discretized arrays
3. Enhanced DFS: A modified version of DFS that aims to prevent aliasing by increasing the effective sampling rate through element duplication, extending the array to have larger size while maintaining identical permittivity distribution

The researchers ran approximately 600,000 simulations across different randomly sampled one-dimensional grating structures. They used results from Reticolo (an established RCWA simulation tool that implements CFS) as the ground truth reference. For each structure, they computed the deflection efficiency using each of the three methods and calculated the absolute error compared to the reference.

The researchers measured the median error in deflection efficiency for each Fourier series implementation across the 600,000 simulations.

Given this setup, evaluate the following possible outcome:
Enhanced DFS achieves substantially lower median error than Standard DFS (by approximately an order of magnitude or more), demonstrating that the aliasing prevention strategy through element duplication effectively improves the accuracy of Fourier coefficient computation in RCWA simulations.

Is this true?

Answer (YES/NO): YES